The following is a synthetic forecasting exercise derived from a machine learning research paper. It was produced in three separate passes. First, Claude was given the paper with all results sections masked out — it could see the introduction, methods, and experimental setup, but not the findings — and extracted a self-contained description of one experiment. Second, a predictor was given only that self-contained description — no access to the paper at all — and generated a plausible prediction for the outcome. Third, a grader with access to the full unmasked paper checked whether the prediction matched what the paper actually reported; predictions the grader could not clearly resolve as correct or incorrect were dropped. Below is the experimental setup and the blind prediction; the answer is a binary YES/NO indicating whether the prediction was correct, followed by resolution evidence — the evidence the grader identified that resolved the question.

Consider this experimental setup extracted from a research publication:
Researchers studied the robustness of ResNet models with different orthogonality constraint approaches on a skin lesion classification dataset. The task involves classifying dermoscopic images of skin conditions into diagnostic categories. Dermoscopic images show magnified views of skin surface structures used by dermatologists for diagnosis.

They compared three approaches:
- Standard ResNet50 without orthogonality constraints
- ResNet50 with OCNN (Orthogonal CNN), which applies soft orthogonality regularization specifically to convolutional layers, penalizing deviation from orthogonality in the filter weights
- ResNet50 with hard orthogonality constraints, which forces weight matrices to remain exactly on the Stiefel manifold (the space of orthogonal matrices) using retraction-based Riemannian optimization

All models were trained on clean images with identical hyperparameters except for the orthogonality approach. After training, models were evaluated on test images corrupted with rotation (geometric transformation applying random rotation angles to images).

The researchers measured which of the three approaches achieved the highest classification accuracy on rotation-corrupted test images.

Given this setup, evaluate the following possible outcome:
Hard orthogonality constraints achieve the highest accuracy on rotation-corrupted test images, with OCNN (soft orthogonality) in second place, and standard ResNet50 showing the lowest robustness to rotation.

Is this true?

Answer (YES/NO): YES